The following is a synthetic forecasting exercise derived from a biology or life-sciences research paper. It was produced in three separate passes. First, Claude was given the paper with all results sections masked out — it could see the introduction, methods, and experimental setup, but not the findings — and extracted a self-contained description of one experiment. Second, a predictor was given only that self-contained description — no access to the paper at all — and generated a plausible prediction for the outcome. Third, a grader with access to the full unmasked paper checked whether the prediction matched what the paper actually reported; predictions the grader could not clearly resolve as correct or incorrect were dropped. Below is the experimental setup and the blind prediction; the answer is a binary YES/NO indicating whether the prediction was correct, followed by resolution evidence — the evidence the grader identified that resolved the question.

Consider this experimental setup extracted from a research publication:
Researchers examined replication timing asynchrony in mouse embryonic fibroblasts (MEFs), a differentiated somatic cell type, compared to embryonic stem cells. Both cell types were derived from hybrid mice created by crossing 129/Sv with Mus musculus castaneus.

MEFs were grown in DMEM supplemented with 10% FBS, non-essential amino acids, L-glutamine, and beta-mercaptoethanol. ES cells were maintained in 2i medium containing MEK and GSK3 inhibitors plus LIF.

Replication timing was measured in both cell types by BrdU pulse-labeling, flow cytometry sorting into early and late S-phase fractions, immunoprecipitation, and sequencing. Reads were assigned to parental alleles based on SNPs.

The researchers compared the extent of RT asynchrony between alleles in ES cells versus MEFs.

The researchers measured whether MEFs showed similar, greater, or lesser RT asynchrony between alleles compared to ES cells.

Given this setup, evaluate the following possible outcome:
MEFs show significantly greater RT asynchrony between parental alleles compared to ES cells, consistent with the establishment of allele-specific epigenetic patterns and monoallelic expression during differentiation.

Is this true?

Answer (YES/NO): NO